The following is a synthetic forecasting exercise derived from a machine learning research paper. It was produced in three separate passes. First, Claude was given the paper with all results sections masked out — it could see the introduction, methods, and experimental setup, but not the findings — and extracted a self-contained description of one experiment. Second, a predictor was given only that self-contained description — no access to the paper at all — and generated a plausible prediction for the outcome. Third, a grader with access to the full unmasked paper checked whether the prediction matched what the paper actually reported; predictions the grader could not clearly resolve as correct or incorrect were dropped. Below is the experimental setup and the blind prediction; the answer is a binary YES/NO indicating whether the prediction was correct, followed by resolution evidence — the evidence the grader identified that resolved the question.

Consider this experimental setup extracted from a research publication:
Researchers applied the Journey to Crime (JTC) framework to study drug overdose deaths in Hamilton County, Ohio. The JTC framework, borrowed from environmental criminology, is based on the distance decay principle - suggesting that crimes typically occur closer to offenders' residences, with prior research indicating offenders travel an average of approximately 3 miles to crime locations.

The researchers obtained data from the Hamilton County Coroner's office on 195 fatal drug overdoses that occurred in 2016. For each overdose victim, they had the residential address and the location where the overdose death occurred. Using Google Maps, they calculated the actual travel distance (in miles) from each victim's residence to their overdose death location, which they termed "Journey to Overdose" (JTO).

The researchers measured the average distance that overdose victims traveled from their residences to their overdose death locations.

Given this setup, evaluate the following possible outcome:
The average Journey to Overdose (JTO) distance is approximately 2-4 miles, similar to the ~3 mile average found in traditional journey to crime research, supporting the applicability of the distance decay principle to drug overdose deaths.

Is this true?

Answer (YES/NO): NO